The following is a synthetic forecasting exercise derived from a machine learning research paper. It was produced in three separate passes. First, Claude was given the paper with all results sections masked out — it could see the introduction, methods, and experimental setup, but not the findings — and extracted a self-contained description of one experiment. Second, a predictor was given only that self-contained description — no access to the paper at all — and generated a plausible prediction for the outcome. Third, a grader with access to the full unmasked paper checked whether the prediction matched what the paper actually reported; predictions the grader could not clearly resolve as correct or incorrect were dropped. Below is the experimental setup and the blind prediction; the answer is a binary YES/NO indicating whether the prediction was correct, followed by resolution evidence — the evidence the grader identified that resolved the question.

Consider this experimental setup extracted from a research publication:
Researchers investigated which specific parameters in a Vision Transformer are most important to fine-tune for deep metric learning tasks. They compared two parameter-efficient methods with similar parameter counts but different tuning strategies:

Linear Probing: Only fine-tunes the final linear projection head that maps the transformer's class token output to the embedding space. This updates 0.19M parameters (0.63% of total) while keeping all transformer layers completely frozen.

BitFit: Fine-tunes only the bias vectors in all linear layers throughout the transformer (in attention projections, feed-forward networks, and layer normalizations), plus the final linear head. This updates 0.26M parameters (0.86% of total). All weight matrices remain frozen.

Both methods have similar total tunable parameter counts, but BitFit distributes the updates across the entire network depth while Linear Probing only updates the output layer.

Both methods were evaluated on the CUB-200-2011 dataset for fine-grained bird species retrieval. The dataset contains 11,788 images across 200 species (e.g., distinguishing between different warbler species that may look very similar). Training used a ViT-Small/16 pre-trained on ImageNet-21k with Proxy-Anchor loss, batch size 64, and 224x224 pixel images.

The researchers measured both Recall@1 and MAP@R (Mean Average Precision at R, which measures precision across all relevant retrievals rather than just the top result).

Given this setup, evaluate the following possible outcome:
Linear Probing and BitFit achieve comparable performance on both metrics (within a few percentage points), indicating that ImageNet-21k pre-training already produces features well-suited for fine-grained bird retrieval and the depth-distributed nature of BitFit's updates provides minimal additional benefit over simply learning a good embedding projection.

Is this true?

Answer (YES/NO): NO